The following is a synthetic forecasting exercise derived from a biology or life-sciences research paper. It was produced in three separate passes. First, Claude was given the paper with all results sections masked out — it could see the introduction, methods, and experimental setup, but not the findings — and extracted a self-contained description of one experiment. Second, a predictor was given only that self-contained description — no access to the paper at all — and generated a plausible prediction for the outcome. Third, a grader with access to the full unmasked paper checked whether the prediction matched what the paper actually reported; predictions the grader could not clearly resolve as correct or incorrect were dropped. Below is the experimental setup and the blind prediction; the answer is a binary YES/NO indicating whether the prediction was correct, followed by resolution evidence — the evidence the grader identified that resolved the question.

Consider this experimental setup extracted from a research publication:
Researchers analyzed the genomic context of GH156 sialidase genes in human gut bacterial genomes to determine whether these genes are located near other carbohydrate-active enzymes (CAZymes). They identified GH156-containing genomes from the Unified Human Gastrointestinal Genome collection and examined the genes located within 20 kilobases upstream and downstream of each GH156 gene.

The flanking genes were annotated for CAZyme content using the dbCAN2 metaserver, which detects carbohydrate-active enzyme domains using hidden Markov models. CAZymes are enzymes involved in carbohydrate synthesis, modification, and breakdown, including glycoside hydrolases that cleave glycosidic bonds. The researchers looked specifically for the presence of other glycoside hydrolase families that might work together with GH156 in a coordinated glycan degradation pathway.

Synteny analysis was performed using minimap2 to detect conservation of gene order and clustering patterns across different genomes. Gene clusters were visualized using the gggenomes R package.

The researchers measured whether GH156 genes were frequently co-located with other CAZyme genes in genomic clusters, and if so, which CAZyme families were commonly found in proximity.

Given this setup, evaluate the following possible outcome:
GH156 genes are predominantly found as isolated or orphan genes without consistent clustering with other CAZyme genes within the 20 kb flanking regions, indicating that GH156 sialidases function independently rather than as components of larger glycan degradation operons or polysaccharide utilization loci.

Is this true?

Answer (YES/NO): NO